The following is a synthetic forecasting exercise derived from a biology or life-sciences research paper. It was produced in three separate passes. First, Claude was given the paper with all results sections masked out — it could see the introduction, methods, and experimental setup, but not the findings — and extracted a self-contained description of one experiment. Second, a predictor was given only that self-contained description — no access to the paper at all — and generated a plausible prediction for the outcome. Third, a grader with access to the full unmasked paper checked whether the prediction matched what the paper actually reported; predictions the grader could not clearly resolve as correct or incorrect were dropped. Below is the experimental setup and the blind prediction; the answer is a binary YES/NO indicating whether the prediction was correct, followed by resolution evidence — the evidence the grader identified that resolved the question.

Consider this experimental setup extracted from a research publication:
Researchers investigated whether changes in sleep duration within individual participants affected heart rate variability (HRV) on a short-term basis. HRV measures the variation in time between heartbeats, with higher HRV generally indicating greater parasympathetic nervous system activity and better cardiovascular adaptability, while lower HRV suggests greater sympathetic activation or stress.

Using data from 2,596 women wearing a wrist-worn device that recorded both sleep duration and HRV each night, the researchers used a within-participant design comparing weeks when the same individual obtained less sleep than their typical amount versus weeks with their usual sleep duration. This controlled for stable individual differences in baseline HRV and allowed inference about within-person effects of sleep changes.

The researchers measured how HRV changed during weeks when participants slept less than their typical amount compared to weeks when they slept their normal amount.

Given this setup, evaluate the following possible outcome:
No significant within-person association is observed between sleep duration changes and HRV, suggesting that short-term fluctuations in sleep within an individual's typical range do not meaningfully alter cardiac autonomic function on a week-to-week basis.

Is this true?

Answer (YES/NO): NO